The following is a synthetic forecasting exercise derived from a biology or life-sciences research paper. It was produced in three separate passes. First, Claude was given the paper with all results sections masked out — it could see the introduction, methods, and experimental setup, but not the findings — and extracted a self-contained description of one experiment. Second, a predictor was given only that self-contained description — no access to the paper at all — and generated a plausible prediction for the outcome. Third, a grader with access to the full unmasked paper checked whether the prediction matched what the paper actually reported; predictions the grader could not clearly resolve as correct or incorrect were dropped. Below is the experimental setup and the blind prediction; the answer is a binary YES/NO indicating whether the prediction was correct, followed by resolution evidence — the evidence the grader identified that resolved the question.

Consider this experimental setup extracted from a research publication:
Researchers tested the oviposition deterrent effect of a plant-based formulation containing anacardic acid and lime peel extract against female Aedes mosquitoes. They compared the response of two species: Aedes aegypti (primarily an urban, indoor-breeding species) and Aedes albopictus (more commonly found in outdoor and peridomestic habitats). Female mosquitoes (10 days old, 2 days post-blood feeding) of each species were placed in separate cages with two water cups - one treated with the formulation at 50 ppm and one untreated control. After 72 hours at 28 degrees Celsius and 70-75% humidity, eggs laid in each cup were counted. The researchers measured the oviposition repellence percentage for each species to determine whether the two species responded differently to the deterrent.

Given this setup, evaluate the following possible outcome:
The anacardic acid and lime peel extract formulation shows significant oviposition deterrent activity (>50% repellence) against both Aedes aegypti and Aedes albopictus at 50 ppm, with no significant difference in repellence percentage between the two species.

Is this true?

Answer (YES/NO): NO